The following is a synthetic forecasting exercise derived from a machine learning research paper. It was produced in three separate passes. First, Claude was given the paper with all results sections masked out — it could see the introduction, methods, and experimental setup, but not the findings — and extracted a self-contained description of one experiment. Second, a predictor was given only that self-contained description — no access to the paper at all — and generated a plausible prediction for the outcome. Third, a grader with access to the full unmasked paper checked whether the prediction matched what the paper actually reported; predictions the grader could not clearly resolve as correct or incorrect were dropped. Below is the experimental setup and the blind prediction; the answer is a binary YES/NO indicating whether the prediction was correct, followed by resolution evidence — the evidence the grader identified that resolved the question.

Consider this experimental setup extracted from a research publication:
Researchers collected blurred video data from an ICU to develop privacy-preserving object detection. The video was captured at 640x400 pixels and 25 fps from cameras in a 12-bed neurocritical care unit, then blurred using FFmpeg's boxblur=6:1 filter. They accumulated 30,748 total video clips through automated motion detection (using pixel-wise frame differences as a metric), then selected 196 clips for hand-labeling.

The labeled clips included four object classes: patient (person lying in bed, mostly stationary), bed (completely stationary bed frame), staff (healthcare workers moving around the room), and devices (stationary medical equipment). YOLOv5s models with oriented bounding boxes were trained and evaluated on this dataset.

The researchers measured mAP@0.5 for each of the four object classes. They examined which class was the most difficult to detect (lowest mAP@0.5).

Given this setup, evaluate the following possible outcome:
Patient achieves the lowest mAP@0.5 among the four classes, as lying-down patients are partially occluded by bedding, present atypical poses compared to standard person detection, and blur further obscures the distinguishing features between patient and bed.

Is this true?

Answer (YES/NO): NO